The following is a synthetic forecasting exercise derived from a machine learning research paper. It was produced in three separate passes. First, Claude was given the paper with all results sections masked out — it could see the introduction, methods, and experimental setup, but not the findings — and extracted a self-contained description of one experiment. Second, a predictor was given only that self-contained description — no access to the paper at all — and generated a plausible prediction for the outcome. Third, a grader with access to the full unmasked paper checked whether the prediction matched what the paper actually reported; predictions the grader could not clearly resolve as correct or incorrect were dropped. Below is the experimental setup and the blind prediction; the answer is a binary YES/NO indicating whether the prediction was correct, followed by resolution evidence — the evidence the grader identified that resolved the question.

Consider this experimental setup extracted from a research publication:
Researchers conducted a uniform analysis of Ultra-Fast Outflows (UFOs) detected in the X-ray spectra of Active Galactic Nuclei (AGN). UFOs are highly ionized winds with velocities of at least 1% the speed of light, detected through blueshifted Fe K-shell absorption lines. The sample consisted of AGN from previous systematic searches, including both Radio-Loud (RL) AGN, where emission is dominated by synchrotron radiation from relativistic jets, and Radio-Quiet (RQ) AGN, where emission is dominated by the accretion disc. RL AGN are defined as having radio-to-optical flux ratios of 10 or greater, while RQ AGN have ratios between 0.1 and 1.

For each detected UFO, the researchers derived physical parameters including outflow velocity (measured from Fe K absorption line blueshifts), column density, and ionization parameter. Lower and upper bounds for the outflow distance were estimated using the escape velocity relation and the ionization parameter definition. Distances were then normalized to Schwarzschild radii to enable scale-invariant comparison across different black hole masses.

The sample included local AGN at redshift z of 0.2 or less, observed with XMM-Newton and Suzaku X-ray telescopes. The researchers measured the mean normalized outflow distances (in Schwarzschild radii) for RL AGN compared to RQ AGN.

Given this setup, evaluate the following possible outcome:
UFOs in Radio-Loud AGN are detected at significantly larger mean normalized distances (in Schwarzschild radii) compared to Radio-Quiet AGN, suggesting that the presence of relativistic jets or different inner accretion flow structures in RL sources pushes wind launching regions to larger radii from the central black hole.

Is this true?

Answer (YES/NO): NO